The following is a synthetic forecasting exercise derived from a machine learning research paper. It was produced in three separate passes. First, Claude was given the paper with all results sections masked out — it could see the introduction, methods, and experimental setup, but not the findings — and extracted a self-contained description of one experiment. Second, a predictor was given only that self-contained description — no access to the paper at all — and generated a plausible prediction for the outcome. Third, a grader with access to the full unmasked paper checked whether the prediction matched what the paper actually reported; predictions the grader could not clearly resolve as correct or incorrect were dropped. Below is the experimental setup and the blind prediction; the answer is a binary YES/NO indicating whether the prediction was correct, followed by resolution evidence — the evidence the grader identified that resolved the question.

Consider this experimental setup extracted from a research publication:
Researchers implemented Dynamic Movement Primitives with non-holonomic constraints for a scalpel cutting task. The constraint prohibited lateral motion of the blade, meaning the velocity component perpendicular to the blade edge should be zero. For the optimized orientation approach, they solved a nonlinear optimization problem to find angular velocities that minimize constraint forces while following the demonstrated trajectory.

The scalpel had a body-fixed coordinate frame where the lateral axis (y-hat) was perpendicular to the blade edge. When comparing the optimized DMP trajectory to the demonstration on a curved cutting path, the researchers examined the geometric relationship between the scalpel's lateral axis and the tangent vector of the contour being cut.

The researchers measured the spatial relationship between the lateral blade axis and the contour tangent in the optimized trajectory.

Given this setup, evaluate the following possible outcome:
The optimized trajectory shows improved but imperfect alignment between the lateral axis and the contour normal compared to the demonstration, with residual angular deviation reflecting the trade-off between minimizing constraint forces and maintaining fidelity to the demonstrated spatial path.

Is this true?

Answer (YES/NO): NO